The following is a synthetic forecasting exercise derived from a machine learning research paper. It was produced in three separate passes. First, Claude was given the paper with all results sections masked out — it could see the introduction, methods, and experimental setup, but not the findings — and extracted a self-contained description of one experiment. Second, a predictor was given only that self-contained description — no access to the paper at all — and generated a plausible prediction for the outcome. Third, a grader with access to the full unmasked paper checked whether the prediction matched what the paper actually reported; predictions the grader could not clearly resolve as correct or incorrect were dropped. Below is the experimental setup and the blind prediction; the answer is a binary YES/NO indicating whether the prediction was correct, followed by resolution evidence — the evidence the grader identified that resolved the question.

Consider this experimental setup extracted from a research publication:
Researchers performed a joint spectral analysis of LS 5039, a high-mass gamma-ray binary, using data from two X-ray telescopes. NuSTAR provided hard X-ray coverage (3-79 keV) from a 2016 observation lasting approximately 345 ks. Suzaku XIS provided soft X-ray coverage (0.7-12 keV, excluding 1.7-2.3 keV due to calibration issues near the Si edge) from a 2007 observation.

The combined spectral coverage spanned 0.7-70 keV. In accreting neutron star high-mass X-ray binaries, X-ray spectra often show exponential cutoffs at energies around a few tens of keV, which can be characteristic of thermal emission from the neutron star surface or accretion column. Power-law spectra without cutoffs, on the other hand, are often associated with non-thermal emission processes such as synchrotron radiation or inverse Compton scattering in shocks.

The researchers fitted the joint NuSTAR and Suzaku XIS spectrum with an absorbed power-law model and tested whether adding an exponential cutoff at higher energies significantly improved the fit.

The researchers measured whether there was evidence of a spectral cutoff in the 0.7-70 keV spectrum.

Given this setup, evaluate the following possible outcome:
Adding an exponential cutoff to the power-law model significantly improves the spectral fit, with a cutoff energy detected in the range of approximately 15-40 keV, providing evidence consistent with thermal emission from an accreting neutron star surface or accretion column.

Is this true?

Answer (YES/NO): NO